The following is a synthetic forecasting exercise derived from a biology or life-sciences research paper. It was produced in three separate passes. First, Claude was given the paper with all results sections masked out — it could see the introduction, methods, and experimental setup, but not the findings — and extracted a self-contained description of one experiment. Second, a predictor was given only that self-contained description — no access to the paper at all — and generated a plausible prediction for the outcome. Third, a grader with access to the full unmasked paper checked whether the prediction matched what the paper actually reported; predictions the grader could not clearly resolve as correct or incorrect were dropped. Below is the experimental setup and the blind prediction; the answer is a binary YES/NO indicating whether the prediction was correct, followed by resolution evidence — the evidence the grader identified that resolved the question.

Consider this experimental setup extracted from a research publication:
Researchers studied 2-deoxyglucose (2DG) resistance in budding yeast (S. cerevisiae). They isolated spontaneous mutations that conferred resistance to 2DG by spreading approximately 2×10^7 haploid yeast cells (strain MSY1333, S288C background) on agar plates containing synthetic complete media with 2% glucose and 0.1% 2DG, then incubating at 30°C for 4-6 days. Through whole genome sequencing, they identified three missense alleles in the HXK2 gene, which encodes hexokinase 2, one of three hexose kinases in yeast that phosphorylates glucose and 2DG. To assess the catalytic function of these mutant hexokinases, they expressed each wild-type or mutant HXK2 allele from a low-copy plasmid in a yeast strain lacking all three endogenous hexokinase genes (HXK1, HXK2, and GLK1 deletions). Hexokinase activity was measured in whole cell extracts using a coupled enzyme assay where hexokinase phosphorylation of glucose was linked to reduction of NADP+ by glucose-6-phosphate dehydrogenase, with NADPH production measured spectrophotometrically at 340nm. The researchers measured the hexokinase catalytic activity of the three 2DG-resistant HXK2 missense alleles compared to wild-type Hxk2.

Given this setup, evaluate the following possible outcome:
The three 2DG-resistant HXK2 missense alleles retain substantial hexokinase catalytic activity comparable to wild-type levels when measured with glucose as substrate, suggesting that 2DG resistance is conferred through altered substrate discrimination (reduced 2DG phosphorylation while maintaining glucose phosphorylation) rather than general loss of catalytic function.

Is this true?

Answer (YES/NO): NO